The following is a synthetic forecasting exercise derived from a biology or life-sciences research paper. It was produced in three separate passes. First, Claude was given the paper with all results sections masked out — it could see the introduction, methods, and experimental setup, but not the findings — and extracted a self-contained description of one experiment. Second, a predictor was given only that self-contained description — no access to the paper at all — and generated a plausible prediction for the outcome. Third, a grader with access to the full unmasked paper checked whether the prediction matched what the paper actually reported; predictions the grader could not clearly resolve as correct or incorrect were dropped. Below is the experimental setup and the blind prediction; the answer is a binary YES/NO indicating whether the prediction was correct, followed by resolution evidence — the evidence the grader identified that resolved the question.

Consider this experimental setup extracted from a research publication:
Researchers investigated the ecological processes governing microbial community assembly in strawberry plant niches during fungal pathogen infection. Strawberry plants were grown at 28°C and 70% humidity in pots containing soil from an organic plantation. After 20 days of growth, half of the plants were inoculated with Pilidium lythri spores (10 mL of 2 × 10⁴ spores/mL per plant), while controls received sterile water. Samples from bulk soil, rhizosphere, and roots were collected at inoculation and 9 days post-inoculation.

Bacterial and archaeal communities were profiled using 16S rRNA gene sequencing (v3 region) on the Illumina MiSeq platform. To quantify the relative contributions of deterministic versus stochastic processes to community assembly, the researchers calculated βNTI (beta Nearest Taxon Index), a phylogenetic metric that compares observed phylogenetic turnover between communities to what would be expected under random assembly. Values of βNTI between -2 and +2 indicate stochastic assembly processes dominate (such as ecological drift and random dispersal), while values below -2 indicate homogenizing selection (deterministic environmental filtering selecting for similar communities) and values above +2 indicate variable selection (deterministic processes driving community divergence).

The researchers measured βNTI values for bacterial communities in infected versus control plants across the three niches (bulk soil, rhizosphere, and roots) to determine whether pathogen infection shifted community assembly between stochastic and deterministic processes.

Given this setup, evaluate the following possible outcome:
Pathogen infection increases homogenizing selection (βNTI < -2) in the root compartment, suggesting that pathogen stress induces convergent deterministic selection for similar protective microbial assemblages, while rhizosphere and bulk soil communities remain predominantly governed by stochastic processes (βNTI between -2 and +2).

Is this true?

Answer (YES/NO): NO